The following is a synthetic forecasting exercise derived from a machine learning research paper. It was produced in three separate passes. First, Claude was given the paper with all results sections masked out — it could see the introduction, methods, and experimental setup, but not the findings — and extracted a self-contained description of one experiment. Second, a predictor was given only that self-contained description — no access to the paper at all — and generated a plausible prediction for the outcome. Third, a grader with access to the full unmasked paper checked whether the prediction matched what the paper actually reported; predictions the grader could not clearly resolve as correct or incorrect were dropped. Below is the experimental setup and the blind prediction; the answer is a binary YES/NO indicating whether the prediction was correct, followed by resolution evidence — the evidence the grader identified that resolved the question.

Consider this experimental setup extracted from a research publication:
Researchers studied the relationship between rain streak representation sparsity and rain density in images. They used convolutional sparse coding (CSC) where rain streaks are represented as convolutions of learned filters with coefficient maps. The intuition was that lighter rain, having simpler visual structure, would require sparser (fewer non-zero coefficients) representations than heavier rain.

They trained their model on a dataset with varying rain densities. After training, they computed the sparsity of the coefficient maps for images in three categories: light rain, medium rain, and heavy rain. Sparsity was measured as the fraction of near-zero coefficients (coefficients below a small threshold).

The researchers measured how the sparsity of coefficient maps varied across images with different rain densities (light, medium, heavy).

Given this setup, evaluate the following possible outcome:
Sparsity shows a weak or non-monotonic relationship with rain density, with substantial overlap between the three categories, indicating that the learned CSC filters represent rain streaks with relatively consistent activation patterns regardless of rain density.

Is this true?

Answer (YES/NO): NO